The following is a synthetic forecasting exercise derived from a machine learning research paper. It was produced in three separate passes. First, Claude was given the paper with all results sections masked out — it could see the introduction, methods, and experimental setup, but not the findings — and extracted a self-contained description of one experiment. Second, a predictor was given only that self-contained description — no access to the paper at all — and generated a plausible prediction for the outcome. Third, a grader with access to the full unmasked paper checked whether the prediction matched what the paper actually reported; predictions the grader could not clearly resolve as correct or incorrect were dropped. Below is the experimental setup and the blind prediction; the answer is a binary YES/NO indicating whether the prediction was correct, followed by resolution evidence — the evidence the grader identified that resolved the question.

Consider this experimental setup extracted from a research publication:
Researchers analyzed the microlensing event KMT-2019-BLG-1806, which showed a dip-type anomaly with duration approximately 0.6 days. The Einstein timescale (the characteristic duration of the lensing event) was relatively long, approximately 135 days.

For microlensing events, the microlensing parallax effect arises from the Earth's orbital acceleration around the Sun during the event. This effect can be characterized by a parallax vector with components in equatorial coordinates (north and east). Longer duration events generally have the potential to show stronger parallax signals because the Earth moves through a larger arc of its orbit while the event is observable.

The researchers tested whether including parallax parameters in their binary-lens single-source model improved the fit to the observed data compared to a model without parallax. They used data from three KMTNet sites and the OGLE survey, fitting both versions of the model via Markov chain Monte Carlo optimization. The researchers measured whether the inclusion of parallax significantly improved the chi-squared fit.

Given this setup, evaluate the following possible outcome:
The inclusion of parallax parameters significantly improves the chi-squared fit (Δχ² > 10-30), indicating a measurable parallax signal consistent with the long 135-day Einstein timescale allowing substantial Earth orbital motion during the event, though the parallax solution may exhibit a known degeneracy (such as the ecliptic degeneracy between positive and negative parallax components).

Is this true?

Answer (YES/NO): YES